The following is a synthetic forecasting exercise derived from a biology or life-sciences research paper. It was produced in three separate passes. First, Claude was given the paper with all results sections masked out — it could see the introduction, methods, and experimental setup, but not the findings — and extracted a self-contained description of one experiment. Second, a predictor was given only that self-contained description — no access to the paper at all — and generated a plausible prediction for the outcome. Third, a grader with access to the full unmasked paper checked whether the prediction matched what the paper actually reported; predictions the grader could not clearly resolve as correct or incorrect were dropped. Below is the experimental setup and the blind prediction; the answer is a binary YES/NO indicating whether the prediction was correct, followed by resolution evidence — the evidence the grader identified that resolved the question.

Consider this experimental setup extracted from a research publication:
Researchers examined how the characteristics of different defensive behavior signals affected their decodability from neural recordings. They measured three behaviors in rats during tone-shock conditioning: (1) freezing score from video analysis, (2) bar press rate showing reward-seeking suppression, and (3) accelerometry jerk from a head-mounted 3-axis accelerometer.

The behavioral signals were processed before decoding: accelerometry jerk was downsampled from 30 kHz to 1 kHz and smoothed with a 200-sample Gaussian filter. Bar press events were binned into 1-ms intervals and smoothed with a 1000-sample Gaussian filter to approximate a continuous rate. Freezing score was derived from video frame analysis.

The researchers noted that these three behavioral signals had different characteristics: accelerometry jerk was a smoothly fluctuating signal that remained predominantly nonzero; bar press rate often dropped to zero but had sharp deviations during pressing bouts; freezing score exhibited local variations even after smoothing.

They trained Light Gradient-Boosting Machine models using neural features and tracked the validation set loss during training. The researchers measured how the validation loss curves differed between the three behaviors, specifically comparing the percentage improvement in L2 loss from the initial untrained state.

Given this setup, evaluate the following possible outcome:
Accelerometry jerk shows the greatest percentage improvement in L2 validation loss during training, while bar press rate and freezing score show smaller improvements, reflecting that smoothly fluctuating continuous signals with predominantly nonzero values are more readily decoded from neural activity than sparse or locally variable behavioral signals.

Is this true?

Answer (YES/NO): YES